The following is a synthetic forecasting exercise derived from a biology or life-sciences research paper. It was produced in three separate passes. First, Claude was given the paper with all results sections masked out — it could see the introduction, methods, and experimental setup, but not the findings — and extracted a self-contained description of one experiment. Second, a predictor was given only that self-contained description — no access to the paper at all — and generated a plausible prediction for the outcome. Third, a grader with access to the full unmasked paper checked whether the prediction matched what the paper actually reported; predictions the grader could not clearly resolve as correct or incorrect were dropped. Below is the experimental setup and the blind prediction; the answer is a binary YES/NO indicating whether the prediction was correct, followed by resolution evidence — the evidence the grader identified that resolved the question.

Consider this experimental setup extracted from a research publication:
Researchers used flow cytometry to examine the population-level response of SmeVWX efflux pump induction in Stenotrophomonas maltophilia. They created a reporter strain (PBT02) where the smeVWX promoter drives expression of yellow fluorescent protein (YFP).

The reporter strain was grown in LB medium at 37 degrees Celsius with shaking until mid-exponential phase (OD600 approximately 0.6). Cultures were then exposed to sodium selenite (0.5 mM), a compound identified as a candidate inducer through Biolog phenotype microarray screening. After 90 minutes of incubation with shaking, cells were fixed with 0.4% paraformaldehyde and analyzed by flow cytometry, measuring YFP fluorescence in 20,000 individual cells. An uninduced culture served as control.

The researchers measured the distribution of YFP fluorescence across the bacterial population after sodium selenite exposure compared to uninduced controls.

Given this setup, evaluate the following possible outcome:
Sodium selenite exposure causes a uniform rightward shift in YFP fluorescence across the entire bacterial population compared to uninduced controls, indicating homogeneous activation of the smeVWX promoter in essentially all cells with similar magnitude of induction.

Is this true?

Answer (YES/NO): YES